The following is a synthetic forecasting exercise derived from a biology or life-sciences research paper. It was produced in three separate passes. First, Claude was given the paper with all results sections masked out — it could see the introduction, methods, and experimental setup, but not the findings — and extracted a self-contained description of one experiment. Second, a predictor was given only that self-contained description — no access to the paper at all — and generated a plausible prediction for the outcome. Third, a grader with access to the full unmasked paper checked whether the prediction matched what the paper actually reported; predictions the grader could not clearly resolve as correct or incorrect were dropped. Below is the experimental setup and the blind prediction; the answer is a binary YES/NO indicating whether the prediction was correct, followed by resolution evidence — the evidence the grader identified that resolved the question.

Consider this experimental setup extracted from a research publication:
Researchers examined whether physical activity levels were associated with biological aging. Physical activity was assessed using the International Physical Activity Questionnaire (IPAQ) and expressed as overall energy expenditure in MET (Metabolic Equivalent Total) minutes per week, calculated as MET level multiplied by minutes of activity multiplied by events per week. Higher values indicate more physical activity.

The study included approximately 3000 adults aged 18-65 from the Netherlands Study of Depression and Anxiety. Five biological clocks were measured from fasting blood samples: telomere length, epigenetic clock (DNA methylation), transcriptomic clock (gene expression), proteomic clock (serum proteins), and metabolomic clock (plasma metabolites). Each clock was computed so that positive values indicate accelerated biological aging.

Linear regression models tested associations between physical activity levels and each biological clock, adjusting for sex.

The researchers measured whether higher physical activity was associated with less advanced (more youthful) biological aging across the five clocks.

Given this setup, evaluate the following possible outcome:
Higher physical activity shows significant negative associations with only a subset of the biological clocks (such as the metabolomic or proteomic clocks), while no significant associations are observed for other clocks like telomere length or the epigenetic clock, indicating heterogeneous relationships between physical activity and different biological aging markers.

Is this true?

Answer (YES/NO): NO